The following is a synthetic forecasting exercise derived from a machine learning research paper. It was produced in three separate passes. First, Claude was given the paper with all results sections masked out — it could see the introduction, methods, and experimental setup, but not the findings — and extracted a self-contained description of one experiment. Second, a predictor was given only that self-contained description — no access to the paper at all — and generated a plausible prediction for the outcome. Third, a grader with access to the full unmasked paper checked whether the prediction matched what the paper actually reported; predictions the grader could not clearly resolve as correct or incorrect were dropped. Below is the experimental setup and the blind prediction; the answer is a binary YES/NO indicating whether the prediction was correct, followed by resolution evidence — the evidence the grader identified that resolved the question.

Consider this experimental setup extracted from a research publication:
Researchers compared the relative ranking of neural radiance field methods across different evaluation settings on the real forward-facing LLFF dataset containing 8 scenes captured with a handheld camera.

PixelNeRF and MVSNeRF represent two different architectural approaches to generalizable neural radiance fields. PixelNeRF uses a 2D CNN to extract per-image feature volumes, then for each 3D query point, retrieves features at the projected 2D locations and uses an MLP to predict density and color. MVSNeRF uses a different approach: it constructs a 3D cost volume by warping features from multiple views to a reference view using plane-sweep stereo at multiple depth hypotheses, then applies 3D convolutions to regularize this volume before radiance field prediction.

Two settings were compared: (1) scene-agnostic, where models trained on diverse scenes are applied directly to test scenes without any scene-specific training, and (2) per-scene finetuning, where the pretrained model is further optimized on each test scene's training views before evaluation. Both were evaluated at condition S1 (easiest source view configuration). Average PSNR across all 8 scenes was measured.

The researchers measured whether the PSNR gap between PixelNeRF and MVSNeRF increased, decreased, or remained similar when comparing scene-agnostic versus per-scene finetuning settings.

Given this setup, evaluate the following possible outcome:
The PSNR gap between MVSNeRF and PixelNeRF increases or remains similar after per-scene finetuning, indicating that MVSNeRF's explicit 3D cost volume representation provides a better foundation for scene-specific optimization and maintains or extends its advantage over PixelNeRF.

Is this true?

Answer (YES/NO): YES